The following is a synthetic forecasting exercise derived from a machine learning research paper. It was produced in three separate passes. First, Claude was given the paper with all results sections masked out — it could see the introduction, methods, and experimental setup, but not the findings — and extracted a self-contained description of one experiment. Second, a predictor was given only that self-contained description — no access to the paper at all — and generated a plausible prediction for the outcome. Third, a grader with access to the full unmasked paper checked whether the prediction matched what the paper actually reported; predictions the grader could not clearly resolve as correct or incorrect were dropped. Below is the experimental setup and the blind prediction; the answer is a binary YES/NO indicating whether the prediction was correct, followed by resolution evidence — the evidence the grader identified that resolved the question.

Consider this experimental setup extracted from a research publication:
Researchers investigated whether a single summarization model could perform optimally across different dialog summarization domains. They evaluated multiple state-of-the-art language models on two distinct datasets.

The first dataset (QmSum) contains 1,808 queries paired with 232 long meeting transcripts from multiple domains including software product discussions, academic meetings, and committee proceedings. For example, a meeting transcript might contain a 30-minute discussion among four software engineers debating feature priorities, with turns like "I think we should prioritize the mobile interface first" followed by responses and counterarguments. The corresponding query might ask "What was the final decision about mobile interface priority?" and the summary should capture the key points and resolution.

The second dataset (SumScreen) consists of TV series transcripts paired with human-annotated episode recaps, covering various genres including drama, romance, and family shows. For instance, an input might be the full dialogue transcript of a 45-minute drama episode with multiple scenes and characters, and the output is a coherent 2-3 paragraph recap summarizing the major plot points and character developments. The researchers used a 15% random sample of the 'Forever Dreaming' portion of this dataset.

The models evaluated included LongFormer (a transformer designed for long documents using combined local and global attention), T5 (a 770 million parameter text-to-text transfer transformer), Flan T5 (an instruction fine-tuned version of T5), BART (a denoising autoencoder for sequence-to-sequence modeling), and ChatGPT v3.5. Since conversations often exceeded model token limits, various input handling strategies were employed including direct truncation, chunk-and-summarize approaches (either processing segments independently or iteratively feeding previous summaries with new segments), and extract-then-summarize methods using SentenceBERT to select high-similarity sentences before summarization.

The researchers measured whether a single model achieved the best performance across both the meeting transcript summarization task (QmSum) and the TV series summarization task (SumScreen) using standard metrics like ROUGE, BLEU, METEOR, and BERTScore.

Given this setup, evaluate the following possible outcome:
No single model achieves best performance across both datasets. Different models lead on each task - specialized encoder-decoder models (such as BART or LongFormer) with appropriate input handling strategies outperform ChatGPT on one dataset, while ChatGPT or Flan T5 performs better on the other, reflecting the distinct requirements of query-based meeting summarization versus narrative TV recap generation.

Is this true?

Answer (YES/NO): YES